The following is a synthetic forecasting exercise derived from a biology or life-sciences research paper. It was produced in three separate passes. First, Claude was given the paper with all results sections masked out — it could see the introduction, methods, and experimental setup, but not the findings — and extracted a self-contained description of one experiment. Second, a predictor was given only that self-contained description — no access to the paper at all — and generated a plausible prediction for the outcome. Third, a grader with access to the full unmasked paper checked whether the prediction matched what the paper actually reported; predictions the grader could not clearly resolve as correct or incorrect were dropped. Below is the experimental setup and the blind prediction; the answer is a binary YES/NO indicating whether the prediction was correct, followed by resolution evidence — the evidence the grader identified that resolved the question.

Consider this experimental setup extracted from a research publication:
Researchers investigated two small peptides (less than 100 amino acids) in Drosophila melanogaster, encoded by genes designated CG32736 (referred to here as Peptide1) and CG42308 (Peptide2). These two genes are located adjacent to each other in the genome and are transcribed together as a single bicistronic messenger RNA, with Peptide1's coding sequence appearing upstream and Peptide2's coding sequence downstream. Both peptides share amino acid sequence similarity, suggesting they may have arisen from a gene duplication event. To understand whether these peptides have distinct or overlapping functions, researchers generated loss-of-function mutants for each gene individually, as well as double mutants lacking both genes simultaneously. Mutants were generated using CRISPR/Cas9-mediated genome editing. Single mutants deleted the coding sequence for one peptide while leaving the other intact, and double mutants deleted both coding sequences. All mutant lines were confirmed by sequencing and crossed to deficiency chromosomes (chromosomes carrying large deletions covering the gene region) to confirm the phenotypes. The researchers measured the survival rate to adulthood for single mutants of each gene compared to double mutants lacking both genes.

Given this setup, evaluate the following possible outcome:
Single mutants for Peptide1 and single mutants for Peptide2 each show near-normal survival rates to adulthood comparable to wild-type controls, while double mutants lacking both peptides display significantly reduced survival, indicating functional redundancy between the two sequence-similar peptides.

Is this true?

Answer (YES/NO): NO